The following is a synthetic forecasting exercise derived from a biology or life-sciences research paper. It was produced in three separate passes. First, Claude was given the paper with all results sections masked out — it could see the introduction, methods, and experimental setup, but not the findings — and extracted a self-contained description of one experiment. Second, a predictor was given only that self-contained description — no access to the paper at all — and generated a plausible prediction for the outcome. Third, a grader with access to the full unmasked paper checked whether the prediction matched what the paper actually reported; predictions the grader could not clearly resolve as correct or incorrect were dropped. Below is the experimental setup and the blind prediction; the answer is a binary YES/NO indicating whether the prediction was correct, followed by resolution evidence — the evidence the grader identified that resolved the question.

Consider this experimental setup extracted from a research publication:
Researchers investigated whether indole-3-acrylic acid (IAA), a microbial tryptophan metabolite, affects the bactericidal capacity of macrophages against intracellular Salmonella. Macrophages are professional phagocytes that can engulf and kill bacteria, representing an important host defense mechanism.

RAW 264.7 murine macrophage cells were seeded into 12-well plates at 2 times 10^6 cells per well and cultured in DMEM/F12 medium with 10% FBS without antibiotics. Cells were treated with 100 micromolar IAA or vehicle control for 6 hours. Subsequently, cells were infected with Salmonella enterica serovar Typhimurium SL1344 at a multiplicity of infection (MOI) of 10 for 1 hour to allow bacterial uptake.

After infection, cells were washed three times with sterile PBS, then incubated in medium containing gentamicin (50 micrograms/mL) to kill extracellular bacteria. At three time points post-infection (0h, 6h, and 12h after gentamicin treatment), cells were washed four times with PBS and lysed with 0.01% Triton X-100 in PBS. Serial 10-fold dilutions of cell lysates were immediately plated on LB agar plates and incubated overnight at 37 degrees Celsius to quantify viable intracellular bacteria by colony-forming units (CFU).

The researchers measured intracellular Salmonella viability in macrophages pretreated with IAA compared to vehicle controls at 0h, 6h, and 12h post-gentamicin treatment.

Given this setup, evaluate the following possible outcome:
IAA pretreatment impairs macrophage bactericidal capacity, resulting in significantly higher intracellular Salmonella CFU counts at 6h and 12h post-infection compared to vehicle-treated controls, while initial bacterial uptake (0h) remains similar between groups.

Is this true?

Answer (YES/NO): NO